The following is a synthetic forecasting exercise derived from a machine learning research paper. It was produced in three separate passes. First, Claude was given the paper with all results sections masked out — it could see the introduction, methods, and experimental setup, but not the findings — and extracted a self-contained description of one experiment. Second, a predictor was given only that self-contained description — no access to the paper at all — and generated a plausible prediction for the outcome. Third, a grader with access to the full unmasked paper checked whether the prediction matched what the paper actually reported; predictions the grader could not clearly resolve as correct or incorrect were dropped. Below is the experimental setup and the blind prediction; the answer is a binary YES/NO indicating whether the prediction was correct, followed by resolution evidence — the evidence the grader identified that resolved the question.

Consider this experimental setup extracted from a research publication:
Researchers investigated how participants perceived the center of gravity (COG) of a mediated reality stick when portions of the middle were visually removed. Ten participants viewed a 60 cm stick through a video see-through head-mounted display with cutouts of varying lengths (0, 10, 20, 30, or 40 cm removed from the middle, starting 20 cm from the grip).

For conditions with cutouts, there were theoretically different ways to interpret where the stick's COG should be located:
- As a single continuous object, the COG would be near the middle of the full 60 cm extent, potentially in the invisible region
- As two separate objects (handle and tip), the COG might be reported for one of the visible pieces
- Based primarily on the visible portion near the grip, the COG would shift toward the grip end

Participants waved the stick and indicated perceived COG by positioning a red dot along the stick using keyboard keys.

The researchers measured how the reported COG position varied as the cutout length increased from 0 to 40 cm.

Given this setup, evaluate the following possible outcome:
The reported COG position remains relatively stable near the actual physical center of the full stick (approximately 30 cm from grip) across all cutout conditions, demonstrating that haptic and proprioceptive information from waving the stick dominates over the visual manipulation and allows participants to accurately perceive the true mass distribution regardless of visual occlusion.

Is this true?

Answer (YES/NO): NO